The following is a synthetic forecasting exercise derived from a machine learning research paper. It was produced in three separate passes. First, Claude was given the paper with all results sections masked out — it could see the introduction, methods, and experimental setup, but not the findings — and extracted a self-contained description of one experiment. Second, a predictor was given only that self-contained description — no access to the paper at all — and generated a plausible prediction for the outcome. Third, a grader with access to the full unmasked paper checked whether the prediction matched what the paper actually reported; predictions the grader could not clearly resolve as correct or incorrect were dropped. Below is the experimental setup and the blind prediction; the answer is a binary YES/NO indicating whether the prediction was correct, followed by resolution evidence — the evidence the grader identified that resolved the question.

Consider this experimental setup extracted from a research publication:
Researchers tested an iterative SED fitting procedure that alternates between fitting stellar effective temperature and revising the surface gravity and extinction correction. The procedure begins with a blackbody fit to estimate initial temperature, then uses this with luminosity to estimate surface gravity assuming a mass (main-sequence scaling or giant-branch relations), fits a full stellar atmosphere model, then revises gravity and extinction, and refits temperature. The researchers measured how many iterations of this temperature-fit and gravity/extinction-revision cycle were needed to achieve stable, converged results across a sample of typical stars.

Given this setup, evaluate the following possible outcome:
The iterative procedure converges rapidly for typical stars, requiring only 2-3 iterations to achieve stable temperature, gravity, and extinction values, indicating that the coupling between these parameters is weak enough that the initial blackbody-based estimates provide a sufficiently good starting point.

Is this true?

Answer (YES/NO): YES